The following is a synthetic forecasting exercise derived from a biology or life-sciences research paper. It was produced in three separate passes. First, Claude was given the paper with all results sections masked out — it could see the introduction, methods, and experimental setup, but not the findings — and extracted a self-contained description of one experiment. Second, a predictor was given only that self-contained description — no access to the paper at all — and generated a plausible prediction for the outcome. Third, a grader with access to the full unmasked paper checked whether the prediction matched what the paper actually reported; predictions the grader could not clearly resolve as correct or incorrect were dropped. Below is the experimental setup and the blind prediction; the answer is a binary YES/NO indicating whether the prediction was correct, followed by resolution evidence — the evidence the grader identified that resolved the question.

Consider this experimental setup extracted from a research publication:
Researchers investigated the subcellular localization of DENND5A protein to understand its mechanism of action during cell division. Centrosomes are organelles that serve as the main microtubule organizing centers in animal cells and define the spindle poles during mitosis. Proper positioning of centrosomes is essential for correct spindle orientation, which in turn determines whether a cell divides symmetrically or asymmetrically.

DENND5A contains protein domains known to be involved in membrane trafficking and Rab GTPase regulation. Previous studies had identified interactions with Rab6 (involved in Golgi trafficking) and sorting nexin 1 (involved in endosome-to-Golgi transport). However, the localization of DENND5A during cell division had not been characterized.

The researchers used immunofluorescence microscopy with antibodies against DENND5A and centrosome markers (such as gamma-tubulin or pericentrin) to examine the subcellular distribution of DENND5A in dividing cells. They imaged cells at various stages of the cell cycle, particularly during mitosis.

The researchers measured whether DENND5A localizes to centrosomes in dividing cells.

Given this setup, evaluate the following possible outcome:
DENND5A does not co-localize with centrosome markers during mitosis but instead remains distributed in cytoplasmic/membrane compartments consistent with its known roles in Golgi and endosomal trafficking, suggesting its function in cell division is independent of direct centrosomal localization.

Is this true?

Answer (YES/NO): NO